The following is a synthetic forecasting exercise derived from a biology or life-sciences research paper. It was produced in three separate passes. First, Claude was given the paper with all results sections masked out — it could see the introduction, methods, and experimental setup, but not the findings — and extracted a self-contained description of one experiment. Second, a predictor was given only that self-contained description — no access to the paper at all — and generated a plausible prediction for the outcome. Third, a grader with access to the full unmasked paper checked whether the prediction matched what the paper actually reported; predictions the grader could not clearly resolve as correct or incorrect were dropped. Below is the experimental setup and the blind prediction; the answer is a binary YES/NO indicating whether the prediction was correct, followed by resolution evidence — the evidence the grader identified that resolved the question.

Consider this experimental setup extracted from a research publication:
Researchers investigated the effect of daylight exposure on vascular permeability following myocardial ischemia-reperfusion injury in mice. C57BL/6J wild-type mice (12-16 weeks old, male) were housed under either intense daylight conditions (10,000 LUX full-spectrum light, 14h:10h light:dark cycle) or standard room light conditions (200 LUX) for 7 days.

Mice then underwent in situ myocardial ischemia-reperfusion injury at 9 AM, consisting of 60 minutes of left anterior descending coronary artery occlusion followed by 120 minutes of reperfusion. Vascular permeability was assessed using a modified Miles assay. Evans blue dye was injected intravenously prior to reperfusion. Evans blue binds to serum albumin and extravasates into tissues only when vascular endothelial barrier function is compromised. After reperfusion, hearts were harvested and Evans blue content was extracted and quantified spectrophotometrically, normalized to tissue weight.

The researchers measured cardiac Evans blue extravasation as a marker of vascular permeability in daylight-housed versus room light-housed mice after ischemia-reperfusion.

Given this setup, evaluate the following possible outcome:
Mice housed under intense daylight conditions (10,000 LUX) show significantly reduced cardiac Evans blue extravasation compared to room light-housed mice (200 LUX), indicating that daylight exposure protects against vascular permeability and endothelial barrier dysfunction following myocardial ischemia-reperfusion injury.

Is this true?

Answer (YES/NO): YES